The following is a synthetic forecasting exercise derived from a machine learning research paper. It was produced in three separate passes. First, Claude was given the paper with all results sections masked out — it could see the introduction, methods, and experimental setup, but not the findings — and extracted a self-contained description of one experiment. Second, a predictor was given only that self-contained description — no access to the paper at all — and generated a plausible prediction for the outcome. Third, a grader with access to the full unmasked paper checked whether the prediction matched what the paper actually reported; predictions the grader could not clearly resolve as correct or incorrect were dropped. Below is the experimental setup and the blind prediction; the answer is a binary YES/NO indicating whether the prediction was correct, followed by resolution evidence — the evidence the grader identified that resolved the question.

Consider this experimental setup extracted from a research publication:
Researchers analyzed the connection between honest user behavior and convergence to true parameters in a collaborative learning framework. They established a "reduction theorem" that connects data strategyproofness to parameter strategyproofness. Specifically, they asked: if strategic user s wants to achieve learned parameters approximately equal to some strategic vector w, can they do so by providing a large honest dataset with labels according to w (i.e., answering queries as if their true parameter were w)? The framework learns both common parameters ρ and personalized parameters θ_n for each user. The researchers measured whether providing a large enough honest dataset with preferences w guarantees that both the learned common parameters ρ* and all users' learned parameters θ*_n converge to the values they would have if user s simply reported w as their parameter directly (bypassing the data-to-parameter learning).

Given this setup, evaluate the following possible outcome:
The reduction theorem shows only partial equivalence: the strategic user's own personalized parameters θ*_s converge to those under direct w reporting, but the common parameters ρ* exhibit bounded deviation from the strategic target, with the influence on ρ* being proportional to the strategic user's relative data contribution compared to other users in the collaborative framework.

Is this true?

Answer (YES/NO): NO